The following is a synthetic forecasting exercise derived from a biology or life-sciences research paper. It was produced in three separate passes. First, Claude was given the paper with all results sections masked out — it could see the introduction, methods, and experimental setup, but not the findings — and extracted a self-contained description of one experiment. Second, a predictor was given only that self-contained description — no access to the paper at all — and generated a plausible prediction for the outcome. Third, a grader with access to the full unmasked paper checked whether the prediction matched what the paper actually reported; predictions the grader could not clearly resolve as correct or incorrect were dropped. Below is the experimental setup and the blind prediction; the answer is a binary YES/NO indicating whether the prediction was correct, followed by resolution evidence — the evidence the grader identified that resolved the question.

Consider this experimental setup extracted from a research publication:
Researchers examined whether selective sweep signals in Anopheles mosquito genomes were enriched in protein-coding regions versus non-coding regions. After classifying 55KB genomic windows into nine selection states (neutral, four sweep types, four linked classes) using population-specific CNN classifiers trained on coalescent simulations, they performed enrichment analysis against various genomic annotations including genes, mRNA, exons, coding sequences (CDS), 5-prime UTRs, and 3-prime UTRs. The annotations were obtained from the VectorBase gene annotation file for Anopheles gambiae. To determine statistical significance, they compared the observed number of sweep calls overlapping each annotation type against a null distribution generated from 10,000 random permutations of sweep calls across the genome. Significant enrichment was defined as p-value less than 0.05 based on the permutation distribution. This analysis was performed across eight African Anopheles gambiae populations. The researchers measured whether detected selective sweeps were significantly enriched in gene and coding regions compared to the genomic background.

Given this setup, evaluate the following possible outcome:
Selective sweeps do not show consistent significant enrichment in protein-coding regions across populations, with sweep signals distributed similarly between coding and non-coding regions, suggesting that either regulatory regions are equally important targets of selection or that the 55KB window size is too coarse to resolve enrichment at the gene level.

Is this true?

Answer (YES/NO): NO